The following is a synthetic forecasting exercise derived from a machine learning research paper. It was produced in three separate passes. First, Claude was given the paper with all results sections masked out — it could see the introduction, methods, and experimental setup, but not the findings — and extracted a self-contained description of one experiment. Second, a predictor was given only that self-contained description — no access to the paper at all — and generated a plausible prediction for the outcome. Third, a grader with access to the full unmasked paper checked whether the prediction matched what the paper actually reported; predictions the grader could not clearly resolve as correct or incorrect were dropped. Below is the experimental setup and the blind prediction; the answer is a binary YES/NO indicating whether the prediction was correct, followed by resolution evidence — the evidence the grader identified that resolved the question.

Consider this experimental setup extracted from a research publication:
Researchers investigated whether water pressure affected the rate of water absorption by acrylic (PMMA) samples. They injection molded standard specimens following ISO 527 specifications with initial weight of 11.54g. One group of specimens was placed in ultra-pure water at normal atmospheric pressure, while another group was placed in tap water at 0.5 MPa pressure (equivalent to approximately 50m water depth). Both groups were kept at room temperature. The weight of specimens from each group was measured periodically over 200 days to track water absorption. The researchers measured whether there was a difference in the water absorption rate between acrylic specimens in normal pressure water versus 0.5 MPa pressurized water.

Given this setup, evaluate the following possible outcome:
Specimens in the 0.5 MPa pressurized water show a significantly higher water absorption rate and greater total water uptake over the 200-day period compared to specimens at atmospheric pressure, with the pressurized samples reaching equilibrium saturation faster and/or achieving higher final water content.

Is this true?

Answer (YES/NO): NO